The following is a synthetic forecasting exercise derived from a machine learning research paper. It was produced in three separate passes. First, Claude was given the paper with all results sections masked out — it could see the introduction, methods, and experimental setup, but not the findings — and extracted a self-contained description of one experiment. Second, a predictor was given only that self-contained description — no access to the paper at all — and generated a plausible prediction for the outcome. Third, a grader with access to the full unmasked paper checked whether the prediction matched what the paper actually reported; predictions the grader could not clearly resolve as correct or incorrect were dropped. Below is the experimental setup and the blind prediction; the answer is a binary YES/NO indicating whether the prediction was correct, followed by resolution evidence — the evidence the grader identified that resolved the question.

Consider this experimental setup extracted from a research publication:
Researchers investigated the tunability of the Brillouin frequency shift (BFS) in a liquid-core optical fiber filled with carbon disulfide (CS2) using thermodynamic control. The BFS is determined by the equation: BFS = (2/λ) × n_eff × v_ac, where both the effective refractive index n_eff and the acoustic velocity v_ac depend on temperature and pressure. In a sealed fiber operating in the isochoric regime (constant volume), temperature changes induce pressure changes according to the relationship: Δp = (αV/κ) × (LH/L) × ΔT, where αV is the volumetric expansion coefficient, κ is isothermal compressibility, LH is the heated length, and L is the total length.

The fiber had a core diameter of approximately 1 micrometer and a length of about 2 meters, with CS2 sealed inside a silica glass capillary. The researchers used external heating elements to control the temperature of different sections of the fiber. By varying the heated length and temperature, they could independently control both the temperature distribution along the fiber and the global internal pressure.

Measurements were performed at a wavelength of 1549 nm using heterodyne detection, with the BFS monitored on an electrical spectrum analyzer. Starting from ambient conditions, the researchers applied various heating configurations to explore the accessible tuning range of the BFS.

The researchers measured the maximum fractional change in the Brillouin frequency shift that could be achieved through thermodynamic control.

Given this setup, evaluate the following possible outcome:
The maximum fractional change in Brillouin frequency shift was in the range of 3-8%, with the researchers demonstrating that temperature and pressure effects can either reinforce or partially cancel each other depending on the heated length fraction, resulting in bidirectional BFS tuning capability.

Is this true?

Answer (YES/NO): NO